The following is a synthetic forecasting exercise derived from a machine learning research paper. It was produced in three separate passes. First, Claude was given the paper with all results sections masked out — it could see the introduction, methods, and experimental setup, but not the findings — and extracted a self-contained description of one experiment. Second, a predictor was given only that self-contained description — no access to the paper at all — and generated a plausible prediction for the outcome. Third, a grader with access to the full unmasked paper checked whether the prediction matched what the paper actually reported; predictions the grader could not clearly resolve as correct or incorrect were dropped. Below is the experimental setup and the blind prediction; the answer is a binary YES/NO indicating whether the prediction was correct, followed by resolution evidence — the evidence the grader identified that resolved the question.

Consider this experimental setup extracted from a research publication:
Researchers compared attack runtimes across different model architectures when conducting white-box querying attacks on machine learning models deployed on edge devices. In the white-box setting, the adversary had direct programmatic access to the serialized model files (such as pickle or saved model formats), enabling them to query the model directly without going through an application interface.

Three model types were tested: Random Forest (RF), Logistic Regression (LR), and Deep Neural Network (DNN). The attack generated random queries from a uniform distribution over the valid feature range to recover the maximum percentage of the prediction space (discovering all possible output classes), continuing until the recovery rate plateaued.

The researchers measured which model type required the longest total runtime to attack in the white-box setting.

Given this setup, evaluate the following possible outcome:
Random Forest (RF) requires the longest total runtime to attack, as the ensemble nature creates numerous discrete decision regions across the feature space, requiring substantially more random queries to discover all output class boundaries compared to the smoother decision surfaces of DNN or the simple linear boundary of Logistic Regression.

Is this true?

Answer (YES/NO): YES